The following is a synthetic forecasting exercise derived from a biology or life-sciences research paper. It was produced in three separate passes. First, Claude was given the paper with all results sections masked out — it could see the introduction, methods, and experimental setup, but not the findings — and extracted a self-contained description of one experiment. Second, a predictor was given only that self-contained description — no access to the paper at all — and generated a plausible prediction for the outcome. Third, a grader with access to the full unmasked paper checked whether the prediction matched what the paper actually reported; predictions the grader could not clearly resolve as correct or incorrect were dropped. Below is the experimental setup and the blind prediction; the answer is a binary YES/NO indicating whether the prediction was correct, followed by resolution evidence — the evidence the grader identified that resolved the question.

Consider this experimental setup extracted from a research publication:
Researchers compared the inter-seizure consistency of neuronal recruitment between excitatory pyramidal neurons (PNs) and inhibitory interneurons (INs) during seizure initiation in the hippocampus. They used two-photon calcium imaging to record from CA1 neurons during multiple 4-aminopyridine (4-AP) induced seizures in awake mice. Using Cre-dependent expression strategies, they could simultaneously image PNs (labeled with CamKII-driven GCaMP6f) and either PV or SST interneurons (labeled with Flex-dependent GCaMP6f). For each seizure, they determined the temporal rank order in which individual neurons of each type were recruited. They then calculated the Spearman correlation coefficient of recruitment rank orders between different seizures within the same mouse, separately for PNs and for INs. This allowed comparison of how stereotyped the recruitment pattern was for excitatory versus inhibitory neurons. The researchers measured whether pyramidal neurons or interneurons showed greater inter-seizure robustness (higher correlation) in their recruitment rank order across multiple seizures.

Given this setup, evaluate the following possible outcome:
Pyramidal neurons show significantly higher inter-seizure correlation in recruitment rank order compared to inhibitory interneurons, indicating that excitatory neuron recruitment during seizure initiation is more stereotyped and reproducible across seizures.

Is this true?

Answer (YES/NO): YES